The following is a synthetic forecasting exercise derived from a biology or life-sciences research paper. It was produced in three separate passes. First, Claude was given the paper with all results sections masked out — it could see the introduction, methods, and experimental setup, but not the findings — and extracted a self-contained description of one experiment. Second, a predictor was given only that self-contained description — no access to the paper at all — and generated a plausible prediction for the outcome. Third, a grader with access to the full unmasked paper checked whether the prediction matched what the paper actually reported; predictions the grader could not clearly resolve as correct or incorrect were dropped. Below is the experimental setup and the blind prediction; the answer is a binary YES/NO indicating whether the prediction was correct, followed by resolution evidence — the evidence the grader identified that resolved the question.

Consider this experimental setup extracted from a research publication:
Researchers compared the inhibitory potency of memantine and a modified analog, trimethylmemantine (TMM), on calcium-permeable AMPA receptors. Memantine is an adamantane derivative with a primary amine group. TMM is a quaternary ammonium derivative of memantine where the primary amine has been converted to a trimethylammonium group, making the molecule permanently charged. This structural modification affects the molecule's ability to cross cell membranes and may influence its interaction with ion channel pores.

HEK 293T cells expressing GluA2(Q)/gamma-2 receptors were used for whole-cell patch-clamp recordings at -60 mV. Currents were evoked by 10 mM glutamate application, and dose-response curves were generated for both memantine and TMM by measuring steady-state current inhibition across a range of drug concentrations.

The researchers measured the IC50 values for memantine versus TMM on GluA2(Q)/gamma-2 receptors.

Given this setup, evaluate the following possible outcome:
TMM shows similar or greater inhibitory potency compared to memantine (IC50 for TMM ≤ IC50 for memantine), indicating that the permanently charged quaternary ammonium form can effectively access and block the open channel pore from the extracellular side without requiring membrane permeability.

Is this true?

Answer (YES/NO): NO